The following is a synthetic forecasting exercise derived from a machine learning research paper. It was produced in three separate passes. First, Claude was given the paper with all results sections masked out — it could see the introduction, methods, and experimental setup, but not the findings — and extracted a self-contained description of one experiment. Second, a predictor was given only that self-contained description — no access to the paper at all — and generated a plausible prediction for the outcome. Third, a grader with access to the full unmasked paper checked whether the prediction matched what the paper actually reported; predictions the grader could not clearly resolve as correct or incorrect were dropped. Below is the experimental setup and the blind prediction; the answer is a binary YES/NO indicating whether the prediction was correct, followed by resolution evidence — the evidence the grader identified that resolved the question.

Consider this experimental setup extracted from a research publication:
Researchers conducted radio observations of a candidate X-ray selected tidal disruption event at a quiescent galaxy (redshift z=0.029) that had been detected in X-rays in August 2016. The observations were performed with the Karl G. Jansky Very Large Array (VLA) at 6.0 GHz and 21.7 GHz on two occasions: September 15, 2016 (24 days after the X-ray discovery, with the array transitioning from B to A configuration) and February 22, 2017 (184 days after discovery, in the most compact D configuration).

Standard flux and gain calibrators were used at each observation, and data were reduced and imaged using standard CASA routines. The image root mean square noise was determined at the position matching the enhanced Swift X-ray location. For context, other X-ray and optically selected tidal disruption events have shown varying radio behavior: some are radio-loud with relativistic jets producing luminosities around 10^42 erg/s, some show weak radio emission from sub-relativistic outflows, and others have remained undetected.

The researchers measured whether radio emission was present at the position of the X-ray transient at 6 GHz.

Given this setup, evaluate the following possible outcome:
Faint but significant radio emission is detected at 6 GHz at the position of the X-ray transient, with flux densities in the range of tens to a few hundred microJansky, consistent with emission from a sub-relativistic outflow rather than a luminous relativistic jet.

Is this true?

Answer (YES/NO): NO